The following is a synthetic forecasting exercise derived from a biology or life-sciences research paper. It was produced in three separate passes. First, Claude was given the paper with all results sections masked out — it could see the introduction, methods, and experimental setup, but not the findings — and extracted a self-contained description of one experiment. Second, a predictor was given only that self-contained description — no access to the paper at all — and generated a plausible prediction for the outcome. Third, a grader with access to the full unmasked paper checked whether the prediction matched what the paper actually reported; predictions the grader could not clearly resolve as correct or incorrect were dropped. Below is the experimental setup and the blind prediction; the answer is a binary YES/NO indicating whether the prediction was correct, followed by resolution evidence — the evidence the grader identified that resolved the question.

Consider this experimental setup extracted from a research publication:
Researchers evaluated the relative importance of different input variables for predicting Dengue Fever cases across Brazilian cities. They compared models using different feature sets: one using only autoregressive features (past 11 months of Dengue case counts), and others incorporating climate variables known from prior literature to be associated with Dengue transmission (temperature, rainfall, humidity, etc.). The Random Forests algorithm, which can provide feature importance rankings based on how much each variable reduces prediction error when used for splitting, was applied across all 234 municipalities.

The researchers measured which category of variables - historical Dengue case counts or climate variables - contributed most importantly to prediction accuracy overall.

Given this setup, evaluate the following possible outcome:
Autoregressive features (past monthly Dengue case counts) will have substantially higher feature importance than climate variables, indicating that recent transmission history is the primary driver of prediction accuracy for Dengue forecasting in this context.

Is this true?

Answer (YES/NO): YES